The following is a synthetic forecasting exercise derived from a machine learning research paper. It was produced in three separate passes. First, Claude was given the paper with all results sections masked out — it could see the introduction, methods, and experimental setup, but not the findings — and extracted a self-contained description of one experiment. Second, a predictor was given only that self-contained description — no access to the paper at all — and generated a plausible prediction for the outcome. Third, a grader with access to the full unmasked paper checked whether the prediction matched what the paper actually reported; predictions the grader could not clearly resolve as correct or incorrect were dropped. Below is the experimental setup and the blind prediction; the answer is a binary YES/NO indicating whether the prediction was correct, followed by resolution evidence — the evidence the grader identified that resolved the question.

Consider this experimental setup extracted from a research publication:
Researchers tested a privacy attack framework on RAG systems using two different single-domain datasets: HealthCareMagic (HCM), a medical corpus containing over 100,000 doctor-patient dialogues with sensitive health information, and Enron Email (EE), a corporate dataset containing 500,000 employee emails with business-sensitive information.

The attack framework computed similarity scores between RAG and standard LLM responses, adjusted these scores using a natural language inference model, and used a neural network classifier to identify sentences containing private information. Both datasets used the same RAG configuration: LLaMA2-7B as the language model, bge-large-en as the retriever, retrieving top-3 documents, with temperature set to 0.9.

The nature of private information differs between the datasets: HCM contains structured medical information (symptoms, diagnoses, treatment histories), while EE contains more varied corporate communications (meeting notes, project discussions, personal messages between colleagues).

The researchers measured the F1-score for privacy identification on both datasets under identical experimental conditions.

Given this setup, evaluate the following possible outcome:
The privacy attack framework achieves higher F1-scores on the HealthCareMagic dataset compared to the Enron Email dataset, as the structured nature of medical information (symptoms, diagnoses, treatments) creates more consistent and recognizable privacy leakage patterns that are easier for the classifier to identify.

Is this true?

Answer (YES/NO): NO